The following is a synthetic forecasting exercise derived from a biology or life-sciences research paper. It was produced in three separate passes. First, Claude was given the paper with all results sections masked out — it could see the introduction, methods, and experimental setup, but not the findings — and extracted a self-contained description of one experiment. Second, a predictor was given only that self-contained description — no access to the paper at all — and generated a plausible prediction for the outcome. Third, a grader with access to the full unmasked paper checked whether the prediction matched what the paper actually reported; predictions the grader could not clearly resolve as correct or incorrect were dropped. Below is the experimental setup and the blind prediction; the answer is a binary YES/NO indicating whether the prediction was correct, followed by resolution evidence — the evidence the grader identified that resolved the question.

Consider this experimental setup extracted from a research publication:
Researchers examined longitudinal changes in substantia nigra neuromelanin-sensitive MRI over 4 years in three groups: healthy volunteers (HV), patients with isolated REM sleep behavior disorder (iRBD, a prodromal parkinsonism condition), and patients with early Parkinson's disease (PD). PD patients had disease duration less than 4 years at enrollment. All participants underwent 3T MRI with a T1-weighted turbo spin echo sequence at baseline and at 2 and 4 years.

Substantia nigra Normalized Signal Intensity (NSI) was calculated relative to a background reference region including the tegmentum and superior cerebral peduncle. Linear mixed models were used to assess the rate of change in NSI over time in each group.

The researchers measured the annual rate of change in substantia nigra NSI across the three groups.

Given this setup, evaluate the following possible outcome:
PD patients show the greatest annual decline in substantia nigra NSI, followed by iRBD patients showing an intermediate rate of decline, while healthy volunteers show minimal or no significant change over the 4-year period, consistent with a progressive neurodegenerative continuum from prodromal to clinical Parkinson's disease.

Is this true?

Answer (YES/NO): NO